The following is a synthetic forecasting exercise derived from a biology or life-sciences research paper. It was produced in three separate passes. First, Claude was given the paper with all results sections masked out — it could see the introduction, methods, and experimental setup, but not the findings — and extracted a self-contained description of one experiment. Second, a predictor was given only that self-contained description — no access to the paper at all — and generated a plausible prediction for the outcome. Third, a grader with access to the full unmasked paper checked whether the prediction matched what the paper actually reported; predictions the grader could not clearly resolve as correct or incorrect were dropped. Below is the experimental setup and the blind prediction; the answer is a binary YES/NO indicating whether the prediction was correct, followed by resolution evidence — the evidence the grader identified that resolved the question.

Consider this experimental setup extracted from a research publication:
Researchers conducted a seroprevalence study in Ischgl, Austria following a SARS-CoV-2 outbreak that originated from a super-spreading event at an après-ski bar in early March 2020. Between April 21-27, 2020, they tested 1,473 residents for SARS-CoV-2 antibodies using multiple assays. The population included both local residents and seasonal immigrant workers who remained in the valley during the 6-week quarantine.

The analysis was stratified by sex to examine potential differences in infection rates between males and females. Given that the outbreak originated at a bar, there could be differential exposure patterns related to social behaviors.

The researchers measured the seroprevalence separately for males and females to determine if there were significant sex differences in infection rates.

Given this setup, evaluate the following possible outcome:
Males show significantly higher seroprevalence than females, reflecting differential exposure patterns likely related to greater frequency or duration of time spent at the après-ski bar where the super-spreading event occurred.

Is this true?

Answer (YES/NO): NO